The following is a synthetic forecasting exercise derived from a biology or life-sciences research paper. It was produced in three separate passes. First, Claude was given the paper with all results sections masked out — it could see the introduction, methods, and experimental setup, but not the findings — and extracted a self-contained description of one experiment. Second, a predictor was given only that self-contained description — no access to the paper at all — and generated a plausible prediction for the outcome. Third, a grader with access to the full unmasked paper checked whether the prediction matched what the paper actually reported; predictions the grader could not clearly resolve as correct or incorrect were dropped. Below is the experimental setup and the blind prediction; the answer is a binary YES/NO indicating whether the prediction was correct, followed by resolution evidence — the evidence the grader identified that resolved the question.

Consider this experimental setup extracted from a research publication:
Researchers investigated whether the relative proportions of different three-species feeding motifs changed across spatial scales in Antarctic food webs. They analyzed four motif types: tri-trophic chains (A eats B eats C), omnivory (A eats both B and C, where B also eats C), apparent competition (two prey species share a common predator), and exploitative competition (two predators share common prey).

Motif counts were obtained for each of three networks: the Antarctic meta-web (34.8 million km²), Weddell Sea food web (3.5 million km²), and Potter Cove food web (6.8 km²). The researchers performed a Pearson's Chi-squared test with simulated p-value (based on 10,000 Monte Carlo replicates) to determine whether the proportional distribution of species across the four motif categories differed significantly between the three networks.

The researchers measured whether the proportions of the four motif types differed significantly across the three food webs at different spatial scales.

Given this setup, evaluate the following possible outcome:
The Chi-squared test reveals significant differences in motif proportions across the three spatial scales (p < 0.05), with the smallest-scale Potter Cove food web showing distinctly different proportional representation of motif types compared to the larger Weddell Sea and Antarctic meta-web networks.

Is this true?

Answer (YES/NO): NO